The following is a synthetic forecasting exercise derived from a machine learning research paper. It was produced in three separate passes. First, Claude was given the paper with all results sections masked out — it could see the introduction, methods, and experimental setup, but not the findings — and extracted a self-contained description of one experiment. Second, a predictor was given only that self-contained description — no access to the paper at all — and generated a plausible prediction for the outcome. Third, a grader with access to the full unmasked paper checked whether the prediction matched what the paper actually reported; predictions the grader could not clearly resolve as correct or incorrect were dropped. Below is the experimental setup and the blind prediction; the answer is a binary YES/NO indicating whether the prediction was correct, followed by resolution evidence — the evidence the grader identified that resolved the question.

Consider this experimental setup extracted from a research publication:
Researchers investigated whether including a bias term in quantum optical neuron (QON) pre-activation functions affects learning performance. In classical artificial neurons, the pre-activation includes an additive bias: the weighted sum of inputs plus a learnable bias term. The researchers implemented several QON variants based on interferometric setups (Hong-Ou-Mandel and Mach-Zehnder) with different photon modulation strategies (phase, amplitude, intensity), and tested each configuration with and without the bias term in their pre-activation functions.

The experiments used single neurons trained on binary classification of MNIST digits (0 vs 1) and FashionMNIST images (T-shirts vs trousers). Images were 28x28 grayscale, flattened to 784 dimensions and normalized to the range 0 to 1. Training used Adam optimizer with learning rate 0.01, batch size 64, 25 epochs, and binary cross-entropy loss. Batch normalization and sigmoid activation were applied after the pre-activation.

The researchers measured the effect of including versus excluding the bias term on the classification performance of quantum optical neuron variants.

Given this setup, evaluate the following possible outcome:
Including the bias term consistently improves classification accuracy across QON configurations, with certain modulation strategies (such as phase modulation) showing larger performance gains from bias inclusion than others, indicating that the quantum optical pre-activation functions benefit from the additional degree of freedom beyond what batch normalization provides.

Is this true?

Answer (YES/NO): NO